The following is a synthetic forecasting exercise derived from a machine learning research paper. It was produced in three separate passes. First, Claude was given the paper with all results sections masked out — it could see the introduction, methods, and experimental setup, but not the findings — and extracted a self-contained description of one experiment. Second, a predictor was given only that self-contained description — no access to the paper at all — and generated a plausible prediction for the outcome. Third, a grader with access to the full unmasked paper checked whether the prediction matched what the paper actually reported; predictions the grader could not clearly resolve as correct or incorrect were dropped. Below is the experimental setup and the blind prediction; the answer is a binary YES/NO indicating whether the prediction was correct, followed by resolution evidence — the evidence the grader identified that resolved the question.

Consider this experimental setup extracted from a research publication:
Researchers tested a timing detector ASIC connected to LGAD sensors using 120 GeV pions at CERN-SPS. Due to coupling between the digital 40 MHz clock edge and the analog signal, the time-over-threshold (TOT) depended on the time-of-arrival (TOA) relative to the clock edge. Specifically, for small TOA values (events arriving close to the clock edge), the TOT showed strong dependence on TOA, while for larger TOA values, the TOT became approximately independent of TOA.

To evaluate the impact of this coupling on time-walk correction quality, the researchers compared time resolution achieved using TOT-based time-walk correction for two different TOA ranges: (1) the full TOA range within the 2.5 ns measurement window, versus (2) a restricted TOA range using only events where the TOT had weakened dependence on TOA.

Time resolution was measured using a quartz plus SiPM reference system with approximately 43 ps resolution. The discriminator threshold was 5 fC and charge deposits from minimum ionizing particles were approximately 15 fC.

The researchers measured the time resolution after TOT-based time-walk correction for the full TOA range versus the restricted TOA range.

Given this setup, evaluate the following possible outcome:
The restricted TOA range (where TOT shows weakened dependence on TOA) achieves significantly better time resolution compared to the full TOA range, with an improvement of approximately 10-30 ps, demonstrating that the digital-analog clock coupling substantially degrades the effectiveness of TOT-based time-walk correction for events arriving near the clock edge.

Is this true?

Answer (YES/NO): NO